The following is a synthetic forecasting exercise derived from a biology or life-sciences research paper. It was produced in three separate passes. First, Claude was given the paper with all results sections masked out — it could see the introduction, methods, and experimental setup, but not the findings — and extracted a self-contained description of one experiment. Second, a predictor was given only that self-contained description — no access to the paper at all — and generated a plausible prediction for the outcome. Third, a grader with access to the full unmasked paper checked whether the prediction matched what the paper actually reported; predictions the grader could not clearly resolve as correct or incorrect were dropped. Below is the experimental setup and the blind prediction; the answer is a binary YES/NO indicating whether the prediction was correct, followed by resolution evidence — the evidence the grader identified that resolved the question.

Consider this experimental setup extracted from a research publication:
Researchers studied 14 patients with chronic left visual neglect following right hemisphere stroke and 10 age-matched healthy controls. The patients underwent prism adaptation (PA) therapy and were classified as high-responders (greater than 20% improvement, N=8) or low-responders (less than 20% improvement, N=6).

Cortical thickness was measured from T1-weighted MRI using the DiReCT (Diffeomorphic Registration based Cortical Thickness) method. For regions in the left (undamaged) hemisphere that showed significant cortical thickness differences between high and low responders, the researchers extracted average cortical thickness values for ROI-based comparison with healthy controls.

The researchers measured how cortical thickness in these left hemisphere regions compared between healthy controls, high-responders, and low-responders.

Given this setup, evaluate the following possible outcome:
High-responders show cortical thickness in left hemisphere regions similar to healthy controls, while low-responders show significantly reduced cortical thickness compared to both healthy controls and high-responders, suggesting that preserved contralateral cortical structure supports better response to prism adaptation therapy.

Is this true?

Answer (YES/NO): YES